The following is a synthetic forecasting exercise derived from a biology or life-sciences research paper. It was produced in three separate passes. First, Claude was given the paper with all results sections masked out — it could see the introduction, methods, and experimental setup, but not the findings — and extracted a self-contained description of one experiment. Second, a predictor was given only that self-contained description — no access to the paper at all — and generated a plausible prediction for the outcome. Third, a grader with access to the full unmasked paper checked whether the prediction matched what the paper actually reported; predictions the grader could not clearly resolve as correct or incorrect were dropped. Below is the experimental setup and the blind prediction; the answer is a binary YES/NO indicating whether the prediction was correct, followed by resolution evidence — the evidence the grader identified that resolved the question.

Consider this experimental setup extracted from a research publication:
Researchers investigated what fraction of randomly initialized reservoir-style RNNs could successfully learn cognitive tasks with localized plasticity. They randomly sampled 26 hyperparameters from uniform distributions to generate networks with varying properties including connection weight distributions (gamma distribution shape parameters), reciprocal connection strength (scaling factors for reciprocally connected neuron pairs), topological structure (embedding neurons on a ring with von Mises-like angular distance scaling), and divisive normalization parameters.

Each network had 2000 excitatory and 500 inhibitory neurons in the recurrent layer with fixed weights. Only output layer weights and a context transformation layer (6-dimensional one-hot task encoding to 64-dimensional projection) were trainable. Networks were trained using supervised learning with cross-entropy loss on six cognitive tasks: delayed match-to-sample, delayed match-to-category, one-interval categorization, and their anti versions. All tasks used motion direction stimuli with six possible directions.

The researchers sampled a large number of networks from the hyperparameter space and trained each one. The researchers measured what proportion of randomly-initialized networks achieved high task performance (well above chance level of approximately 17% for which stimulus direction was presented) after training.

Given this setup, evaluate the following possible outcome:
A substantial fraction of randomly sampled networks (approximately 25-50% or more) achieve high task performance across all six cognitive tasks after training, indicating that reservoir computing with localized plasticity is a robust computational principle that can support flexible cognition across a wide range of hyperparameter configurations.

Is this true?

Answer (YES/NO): NO